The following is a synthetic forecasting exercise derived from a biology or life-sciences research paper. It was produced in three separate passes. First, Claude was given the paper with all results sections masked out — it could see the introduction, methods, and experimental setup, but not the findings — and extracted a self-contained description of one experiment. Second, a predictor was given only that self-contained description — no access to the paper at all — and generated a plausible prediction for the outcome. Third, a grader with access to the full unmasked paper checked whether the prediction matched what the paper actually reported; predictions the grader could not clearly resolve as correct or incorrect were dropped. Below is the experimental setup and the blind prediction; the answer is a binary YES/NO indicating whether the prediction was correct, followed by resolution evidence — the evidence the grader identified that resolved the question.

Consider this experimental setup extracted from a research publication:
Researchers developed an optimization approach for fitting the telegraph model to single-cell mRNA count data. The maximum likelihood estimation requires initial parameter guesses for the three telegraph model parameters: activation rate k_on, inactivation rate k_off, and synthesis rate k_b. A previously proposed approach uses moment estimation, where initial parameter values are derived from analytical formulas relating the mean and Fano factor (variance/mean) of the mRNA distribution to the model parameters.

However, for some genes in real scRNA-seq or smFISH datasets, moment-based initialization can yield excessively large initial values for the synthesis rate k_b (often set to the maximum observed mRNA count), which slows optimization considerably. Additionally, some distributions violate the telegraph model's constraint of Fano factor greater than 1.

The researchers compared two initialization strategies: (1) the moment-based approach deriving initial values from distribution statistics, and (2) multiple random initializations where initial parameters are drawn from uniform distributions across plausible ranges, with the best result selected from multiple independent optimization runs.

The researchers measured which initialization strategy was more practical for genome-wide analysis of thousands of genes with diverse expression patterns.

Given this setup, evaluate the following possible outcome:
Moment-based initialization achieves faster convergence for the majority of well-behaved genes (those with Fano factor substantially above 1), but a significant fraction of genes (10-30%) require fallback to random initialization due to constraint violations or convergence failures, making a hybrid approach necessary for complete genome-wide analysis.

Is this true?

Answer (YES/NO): NO